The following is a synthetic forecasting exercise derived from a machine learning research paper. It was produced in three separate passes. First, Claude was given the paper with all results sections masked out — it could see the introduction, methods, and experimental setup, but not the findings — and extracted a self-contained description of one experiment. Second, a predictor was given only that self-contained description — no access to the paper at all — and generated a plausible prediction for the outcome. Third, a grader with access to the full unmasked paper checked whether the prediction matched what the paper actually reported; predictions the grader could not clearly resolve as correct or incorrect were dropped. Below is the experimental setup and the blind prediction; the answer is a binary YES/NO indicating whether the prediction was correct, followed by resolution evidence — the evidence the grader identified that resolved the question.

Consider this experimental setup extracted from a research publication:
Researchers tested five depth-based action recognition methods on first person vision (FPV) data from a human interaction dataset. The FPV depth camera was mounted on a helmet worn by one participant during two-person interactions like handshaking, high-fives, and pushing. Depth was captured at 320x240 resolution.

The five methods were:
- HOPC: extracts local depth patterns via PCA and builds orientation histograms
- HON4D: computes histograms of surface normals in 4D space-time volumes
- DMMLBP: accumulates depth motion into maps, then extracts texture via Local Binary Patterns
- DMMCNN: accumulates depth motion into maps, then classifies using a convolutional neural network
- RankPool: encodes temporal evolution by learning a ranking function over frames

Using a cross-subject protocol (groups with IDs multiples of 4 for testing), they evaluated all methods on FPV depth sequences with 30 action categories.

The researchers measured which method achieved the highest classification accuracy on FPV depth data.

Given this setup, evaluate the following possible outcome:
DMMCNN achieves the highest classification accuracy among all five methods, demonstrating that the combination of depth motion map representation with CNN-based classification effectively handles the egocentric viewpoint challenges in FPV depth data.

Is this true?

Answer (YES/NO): NO